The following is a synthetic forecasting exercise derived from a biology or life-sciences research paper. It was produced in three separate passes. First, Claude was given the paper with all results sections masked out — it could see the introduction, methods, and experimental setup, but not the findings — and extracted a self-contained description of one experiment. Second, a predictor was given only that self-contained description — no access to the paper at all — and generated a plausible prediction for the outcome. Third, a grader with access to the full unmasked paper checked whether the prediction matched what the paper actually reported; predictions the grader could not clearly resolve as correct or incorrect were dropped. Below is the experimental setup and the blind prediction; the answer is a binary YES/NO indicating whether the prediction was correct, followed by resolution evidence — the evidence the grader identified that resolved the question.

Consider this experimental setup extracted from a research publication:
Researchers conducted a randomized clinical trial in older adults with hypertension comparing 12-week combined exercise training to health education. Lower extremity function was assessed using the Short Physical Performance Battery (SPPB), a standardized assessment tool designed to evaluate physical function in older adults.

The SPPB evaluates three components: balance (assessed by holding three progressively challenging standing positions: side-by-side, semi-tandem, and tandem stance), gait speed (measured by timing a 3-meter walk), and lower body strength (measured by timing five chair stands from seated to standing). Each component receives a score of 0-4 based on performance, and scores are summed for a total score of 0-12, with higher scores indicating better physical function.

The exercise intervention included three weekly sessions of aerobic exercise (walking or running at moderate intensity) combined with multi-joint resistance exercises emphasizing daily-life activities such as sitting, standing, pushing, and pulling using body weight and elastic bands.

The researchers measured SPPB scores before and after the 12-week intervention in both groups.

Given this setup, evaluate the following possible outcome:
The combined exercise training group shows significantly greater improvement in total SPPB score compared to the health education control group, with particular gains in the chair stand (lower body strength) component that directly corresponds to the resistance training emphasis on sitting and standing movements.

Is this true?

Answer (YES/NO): NO